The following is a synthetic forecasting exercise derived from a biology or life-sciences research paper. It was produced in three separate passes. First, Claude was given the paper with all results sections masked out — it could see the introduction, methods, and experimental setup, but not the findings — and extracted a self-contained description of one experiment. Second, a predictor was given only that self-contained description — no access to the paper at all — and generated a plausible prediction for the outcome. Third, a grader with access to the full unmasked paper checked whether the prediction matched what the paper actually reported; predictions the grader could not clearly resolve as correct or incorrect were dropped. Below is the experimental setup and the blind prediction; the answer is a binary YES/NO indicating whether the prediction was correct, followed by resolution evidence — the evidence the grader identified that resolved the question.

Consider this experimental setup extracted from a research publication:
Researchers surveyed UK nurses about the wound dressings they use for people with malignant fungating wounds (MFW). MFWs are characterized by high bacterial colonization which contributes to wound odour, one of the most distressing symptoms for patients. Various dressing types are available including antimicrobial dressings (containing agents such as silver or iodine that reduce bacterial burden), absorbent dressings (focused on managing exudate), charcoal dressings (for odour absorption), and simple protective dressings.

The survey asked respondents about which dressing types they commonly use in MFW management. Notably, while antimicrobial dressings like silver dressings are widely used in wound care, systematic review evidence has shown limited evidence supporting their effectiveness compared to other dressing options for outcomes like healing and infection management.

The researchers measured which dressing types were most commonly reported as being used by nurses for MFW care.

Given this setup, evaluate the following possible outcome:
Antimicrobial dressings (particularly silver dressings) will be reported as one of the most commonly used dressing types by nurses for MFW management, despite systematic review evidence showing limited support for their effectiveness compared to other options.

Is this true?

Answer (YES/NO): YES